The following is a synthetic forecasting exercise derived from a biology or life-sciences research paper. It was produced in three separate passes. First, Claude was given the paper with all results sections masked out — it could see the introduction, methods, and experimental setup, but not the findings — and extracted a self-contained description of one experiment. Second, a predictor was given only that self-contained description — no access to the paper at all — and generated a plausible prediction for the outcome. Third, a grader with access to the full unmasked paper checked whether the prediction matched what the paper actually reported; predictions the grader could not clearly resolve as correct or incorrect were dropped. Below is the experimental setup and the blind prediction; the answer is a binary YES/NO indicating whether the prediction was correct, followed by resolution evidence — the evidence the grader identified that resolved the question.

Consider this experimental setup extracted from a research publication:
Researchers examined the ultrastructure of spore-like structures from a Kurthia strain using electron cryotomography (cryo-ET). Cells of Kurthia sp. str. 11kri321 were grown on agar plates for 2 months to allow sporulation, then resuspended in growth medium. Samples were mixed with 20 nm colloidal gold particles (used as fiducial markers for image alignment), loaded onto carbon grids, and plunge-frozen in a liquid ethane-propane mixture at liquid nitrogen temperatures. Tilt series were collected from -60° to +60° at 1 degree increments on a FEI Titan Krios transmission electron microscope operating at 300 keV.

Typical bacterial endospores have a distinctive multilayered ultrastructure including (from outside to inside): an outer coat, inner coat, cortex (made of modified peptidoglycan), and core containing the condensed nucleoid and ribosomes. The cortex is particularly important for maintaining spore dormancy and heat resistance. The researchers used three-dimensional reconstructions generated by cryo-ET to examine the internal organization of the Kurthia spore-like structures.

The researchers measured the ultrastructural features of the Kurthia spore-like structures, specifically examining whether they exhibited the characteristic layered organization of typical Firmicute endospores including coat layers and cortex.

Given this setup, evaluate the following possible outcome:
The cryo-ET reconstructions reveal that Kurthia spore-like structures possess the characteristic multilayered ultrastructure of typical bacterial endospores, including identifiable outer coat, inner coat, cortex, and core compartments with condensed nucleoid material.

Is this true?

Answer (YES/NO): NO